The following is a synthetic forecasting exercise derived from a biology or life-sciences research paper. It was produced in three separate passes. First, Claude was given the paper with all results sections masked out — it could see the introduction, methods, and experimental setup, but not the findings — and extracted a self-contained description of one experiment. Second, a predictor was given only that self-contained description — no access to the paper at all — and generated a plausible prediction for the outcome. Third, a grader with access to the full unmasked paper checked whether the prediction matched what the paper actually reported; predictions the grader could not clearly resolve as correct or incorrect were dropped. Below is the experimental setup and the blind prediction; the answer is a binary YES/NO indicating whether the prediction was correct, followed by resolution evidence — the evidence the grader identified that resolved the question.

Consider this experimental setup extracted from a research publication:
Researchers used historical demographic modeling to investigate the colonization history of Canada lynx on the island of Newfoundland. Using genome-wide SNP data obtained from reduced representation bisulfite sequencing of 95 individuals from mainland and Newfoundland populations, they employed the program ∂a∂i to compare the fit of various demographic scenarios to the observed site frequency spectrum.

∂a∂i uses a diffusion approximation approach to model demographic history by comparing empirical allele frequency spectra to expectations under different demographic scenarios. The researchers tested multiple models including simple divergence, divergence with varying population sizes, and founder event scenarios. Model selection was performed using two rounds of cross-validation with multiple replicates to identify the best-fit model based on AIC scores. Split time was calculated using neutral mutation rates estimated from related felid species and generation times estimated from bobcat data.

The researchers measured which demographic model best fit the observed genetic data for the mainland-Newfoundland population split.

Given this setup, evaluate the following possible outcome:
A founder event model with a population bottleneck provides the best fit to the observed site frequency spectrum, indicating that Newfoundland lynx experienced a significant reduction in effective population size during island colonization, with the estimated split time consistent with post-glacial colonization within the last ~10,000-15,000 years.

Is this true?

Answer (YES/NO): NO